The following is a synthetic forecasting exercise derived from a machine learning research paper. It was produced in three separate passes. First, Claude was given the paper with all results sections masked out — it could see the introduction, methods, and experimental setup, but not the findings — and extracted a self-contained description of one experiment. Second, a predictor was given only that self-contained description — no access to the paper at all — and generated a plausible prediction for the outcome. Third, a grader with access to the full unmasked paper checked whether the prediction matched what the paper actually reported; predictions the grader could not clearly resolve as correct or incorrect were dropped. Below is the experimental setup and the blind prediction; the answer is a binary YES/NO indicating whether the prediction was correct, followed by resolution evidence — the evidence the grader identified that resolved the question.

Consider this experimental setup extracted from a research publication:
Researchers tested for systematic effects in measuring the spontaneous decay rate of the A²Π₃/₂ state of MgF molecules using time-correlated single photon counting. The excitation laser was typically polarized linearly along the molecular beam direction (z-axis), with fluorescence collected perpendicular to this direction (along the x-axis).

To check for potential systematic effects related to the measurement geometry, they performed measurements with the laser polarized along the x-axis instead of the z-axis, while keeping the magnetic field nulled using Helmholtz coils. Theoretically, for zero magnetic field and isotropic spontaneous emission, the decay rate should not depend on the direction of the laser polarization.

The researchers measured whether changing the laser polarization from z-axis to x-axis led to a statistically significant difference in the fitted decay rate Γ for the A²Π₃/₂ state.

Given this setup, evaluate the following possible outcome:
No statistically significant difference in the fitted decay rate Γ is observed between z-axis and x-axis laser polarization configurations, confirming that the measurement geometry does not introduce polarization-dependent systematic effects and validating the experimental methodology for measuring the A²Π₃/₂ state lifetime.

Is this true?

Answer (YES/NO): NO